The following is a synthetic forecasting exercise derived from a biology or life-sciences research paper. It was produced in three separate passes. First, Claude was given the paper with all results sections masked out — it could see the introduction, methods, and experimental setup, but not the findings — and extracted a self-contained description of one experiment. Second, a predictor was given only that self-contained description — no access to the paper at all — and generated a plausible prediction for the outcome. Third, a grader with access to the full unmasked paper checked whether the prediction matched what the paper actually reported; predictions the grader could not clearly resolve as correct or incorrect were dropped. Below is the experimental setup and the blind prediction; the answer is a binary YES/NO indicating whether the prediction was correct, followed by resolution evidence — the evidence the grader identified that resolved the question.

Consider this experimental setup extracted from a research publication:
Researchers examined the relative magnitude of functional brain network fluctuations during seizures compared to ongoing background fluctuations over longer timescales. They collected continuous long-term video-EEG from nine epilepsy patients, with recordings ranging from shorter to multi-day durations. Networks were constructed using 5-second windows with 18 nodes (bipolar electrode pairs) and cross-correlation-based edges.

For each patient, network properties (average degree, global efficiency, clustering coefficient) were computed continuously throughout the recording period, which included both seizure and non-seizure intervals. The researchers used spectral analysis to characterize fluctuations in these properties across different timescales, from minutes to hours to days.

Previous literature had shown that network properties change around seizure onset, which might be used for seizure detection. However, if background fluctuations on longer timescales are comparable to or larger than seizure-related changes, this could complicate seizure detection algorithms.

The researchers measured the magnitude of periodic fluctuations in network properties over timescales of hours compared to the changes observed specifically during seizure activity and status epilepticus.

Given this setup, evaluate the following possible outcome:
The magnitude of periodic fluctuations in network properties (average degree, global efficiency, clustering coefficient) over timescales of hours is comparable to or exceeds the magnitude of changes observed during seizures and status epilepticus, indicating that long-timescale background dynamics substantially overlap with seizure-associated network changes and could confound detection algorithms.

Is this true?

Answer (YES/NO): YES